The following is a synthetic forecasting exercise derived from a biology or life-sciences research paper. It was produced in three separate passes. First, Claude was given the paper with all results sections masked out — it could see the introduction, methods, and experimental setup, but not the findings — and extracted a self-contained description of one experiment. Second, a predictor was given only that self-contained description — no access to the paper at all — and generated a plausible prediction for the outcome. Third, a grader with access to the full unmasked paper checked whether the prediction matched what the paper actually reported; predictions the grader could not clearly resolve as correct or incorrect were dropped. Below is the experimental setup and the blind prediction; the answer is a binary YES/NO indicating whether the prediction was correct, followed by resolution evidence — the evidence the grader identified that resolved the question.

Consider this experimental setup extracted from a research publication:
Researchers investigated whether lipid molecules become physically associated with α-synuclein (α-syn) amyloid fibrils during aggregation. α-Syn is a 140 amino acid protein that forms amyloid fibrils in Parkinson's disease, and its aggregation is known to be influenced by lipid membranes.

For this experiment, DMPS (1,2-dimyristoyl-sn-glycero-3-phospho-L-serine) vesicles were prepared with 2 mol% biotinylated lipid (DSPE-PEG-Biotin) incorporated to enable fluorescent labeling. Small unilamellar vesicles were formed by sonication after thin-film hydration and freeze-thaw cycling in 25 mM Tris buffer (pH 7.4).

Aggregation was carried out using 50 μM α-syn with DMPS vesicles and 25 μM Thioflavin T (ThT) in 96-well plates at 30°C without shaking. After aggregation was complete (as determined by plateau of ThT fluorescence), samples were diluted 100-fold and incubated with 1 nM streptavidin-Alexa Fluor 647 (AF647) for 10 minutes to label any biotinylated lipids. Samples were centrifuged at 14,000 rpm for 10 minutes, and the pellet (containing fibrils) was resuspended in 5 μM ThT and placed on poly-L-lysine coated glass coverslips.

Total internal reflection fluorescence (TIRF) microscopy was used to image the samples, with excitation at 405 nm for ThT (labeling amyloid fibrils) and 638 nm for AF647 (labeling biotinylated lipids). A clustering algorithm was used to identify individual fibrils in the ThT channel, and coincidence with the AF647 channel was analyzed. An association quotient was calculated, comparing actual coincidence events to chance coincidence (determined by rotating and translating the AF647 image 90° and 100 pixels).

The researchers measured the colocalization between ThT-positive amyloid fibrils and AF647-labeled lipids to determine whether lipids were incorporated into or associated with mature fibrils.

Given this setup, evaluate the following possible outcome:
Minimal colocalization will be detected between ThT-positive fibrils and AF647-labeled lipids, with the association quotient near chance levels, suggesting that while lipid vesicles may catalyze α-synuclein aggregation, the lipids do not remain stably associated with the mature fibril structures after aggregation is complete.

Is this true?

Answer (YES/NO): NO